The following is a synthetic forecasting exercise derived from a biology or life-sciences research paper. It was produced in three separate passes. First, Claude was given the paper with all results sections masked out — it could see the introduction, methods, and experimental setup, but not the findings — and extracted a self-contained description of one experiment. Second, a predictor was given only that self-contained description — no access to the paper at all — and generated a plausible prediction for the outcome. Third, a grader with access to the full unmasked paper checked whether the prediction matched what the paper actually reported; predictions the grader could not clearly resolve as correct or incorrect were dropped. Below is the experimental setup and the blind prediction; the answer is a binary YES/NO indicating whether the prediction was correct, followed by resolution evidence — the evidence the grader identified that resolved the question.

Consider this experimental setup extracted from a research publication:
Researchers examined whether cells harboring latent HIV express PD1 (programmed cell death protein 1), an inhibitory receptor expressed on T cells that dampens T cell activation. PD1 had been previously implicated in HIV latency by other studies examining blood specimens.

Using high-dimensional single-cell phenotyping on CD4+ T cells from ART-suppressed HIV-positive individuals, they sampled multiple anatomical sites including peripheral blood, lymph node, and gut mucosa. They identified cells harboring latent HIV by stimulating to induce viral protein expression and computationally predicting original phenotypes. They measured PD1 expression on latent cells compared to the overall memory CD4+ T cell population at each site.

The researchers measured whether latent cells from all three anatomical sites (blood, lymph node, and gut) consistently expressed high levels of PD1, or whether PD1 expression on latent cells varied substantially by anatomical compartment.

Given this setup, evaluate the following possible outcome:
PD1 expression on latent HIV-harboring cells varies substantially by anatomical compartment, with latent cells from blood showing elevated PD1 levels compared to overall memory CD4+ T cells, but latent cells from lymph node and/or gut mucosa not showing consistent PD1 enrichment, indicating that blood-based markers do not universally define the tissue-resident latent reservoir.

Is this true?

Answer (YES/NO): NO